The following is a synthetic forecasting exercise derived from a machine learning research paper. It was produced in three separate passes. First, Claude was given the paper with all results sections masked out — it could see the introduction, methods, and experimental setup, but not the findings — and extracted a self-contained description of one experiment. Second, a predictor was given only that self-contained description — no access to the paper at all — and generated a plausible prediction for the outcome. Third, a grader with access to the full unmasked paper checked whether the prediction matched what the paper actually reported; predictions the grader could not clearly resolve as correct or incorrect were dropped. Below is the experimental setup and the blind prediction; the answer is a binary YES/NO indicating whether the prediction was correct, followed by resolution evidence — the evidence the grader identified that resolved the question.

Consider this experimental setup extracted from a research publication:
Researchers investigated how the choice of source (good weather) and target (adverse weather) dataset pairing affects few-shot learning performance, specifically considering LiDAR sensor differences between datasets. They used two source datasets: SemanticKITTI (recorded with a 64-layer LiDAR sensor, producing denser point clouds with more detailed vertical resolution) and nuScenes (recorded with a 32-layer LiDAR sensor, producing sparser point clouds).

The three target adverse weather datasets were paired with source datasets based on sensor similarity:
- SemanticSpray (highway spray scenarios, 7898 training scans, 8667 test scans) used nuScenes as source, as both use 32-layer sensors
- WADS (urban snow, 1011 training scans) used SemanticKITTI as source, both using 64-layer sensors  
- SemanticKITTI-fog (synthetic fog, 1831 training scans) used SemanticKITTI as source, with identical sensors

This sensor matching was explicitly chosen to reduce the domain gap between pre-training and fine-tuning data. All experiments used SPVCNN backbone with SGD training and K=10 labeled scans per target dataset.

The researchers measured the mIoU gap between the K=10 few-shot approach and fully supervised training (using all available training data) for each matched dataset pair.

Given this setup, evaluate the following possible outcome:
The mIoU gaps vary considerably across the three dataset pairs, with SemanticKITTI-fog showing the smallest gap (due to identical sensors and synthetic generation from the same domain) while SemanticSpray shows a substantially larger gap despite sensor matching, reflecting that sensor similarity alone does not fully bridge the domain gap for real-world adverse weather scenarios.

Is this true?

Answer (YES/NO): NO